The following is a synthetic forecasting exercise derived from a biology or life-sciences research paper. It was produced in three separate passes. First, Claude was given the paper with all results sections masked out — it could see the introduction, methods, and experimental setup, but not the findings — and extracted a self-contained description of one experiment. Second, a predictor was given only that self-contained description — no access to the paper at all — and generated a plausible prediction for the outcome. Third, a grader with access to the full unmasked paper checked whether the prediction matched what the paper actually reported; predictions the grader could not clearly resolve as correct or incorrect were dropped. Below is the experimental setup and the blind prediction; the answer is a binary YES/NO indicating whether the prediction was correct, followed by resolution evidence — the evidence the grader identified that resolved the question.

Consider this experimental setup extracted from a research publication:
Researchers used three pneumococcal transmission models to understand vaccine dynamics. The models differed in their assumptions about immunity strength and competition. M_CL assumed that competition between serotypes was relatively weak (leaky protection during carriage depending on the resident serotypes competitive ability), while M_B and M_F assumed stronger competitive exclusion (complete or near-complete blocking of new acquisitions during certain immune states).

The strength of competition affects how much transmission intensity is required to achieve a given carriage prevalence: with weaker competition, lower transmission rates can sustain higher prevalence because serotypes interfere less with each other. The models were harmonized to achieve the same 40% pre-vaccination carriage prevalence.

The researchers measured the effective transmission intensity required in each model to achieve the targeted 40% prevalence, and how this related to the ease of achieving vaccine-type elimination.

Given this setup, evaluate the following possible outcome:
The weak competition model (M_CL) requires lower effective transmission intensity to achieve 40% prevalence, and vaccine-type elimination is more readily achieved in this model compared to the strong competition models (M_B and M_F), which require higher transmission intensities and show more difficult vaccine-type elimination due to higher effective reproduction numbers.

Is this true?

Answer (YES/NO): YES